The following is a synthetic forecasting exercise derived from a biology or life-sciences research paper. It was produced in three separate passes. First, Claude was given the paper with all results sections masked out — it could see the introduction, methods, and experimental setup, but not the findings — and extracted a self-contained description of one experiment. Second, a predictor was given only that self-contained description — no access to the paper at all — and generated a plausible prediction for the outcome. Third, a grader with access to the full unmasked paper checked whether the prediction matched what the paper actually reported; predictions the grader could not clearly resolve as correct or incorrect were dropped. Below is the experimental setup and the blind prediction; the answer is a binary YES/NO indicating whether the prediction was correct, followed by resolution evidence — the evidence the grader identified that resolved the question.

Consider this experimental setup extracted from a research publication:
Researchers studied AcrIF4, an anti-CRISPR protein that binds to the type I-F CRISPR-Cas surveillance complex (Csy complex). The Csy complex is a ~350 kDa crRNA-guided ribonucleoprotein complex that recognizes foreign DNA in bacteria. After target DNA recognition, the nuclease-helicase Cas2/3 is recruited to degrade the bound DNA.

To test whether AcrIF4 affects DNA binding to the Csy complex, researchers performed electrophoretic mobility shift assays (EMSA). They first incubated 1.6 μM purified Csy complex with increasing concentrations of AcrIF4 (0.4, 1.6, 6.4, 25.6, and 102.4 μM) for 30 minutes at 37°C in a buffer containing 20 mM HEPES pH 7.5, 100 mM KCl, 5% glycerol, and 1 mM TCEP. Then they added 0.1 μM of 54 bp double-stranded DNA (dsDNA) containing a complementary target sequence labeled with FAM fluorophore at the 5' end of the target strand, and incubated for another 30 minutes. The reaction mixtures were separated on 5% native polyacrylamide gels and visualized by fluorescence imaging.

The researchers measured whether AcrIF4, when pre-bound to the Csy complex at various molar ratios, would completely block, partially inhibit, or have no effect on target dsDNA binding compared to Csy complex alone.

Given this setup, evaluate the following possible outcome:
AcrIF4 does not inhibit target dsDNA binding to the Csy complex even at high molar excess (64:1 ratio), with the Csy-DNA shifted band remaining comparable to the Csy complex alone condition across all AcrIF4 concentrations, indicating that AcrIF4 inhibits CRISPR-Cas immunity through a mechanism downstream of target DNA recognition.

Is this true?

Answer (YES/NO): NO